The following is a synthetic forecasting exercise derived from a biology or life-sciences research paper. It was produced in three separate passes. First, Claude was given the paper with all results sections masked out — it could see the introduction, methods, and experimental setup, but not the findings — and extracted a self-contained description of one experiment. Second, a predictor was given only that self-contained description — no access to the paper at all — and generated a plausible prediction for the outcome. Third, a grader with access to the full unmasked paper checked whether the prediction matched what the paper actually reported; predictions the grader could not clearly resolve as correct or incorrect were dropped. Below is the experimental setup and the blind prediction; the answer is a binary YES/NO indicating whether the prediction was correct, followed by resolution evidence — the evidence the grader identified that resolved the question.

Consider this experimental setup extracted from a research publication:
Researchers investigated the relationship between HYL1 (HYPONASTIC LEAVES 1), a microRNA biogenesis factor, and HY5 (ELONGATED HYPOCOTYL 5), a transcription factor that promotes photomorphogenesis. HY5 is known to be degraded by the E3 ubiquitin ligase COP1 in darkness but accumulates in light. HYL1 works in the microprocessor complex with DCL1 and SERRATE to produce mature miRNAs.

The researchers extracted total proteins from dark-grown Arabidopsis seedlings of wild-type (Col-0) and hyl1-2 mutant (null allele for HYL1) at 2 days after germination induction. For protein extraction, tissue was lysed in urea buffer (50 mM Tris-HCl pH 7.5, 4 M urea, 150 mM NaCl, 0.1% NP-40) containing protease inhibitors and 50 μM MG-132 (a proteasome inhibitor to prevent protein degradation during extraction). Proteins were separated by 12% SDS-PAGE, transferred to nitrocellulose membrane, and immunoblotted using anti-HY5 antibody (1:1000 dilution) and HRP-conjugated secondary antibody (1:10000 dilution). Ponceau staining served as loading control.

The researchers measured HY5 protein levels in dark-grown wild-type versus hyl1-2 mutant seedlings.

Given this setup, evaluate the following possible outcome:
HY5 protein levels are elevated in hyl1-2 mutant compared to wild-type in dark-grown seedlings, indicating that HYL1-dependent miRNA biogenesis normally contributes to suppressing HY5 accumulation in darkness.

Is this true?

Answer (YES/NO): NO